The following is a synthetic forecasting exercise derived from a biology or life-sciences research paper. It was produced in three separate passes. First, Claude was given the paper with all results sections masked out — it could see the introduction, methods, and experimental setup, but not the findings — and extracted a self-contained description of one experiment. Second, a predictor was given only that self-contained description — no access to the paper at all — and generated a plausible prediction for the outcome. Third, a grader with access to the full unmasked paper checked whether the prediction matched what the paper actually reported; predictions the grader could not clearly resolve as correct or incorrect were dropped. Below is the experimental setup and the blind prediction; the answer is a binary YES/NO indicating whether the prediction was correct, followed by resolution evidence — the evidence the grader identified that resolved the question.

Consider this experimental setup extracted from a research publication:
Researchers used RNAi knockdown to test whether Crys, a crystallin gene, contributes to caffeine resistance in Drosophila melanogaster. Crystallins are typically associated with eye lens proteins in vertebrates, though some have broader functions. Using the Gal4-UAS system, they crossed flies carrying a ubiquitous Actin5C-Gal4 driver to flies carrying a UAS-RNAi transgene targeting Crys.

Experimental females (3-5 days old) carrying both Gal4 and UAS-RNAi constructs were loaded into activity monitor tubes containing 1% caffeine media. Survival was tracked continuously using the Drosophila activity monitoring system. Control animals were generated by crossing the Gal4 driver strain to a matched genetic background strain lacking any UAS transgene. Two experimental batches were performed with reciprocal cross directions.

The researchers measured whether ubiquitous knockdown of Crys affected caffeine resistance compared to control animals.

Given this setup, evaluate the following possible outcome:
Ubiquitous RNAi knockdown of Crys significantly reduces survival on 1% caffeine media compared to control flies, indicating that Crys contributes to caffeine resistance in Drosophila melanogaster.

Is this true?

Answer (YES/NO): NO